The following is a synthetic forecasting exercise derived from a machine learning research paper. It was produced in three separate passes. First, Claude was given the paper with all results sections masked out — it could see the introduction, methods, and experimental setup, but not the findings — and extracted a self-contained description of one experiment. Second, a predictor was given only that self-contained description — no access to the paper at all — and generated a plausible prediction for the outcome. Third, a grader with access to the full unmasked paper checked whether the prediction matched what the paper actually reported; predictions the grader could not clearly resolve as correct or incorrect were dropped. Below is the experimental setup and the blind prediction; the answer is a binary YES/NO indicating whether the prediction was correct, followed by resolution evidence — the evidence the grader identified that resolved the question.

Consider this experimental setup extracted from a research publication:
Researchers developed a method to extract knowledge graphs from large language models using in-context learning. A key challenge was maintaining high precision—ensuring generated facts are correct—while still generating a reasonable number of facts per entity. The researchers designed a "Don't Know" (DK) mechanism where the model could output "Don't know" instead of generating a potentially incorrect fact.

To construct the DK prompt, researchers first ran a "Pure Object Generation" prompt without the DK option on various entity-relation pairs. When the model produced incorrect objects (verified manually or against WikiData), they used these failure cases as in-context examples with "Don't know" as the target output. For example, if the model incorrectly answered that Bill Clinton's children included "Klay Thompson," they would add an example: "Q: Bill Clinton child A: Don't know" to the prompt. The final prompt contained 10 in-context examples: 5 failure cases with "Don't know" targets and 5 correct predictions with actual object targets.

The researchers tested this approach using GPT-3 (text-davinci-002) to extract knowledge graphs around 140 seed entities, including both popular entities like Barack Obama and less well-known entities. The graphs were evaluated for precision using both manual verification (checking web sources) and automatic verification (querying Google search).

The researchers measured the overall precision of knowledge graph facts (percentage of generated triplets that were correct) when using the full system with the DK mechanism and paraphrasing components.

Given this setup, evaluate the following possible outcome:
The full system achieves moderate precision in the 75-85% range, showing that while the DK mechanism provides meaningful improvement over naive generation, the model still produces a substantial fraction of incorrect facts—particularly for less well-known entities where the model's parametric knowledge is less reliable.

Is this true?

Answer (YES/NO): NO